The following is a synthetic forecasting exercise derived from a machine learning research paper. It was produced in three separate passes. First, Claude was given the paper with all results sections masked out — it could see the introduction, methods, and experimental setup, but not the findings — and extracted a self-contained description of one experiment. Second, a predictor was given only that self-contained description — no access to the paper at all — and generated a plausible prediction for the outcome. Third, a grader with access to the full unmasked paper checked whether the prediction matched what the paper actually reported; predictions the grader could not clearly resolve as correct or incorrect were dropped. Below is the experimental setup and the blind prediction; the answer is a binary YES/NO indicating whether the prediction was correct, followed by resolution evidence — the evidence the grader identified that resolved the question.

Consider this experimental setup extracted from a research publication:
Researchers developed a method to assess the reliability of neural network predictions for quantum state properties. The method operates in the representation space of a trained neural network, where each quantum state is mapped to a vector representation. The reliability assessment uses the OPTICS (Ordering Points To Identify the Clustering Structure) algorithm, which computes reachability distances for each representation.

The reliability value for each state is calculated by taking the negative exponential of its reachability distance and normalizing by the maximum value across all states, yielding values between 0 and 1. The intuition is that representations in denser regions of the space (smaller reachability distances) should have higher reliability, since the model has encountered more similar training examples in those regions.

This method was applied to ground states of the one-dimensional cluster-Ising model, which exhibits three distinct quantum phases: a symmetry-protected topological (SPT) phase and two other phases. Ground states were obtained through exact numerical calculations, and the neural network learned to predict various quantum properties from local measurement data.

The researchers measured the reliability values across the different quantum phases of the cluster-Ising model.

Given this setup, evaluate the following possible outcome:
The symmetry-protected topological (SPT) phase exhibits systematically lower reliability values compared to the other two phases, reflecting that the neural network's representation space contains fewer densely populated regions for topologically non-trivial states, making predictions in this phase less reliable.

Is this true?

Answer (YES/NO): YES